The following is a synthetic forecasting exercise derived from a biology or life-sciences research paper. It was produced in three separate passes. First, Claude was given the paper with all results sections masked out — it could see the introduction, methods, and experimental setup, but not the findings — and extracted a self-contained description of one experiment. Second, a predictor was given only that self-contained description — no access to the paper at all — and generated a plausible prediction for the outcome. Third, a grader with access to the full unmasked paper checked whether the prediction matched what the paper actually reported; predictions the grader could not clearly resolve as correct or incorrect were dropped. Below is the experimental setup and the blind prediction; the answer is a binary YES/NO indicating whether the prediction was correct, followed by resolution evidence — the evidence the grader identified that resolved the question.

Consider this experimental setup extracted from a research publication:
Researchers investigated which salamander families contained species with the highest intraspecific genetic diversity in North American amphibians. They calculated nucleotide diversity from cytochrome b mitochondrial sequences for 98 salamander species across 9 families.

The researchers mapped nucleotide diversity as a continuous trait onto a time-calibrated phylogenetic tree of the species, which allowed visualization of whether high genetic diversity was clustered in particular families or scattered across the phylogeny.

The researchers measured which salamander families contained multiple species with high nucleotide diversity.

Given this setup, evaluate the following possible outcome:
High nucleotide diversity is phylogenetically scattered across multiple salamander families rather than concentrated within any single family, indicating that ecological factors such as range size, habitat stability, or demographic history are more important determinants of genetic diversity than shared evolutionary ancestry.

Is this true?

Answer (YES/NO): NO